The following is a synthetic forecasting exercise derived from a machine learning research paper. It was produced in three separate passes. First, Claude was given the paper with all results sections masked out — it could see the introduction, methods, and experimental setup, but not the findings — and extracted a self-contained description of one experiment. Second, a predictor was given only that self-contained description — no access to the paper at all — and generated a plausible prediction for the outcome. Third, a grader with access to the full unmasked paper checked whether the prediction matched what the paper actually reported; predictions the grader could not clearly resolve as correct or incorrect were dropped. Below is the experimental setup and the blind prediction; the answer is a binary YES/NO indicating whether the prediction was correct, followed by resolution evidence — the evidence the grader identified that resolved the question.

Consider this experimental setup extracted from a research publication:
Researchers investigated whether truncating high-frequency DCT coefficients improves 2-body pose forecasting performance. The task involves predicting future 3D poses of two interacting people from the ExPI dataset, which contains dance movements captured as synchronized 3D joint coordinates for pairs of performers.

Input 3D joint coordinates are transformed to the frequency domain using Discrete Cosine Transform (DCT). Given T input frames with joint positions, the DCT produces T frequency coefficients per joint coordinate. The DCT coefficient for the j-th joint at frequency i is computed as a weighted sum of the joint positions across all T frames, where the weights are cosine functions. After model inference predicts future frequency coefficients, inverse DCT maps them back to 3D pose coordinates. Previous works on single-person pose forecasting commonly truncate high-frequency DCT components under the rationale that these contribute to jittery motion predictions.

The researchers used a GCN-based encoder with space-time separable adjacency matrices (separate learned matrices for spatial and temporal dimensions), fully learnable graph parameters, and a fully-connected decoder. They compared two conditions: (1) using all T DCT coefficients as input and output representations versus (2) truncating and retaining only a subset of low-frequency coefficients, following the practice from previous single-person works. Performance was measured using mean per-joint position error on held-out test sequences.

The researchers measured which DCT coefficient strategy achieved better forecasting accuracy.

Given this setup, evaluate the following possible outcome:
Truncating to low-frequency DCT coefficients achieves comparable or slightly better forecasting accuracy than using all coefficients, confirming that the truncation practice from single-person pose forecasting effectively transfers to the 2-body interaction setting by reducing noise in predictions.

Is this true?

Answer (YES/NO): NO